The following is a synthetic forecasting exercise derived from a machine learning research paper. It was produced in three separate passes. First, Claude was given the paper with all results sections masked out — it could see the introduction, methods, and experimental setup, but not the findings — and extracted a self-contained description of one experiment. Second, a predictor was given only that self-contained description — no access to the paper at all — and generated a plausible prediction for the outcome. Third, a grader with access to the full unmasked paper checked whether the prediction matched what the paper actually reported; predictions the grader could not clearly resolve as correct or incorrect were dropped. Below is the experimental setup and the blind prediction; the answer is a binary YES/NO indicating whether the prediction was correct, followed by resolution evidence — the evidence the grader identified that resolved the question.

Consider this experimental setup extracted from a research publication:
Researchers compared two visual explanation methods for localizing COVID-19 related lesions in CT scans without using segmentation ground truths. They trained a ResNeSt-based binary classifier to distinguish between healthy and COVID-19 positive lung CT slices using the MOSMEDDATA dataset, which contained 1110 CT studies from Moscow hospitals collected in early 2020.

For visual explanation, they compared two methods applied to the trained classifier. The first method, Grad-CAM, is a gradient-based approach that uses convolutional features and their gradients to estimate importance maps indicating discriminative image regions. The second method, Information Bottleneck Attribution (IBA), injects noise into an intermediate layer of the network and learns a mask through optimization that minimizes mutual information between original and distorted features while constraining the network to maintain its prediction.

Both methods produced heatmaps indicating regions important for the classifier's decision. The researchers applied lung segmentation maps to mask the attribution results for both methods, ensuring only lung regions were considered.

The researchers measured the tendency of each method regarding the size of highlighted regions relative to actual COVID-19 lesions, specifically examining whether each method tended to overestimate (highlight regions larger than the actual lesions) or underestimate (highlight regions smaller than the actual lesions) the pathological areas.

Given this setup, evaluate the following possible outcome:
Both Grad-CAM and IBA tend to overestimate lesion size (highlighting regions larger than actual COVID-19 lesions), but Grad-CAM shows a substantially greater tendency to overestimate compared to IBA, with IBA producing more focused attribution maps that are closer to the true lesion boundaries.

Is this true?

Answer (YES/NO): NO